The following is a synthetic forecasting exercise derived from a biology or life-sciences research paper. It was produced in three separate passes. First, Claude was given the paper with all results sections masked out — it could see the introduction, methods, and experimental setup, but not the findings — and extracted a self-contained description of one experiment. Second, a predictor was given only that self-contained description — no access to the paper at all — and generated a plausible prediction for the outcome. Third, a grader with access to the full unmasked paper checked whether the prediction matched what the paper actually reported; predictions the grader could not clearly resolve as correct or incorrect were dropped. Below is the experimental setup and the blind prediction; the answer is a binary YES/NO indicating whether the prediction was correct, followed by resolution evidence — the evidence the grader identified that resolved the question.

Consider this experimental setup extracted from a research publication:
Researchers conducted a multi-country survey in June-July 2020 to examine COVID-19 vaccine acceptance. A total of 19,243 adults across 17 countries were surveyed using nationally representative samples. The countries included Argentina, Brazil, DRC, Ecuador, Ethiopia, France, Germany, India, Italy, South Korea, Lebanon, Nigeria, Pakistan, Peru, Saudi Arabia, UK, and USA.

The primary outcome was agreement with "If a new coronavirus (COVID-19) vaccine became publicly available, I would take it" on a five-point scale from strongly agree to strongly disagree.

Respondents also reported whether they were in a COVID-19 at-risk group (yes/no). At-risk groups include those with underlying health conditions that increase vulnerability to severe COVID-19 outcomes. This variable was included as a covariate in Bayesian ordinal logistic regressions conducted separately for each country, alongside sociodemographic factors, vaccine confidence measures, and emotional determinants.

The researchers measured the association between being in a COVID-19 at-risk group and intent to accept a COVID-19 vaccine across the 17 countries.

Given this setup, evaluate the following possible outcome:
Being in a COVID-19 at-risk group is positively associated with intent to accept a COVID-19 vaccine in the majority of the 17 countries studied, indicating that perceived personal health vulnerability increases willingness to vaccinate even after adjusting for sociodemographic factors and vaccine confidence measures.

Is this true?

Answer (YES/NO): NO